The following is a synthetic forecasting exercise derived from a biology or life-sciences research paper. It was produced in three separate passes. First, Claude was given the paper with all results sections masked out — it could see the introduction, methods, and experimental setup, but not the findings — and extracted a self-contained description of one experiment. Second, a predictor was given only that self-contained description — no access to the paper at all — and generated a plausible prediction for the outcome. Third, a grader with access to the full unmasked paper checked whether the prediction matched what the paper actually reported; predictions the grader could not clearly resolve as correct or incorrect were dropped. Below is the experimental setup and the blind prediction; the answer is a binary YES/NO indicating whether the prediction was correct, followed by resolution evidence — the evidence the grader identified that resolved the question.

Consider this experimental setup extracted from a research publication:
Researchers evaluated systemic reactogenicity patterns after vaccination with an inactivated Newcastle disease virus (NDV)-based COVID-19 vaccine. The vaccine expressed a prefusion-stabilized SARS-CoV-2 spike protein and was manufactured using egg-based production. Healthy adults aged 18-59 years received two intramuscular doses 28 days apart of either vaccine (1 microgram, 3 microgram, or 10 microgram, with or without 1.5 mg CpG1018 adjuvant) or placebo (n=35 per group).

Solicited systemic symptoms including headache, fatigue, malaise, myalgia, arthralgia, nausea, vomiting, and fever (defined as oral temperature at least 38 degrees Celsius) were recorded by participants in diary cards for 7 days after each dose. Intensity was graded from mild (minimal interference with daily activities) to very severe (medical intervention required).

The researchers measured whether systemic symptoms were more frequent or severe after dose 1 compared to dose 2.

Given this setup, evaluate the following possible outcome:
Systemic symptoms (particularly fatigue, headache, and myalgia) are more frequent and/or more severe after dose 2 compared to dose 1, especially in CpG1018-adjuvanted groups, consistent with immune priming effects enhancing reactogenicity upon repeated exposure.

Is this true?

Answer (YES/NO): NO